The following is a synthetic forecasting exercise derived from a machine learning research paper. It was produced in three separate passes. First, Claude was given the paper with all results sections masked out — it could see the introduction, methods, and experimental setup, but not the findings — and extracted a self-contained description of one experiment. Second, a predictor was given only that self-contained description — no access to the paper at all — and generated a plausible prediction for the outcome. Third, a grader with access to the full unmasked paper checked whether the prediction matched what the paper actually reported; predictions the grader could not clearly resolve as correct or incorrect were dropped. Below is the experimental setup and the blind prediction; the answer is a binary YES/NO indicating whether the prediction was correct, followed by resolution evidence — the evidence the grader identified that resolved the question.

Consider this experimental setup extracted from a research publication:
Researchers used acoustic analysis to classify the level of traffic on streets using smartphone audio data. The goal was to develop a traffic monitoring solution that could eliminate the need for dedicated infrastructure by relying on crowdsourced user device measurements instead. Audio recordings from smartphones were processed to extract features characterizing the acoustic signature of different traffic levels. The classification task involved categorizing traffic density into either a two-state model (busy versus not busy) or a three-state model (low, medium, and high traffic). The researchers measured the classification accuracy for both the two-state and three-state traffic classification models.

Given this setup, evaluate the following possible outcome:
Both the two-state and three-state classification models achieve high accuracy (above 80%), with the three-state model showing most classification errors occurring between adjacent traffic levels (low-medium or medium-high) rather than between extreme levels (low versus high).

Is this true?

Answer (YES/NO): NO